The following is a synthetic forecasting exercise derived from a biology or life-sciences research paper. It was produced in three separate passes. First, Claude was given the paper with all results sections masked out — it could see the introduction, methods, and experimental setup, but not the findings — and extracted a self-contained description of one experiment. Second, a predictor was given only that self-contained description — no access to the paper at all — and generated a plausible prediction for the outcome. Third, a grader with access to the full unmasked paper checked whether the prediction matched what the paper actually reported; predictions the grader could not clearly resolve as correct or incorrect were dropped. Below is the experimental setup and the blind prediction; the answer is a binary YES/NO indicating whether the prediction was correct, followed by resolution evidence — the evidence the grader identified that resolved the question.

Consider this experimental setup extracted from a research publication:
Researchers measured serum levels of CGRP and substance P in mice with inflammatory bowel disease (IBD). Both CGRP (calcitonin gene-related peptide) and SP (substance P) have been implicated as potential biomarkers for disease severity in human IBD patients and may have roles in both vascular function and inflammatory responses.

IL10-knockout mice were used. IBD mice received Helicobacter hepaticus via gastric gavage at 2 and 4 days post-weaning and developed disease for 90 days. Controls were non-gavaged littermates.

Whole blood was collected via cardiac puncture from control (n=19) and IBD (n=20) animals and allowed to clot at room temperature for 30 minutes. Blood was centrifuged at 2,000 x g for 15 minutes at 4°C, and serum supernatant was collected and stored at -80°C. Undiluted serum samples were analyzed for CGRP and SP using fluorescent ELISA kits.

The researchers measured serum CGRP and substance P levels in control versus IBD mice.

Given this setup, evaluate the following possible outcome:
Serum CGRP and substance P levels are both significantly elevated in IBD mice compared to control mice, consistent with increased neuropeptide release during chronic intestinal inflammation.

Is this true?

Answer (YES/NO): NO